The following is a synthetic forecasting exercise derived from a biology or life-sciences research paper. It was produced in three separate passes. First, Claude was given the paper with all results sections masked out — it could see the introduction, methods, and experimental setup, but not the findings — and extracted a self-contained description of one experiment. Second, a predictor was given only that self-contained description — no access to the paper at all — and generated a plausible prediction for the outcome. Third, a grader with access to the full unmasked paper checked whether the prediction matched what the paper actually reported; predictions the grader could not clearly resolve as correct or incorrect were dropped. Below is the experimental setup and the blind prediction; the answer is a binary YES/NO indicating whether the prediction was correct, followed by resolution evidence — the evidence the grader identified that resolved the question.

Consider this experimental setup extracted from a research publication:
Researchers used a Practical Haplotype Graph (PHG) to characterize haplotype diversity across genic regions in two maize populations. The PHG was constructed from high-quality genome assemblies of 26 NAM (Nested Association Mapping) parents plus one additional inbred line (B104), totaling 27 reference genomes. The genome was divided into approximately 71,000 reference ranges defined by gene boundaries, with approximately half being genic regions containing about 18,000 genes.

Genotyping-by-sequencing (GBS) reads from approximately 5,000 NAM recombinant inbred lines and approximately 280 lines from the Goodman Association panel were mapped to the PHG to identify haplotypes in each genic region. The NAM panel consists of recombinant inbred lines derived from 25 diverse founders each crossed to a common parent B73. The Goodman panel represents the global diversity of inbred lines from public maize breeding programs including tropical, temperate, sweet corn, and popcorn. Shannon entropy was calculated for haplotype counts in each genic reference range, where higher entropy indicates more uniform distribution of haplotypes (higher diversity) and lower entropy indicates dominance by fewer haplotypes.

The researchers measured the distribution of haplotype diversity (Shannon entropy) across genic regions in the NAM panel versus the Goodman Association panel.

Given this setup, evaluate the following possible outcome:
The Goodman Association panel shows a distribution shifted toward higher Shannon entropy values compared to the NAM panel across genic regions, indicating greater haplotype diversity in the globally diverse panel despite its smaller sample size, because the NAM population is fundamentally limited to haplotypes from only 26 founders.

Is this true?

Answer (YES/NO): YES